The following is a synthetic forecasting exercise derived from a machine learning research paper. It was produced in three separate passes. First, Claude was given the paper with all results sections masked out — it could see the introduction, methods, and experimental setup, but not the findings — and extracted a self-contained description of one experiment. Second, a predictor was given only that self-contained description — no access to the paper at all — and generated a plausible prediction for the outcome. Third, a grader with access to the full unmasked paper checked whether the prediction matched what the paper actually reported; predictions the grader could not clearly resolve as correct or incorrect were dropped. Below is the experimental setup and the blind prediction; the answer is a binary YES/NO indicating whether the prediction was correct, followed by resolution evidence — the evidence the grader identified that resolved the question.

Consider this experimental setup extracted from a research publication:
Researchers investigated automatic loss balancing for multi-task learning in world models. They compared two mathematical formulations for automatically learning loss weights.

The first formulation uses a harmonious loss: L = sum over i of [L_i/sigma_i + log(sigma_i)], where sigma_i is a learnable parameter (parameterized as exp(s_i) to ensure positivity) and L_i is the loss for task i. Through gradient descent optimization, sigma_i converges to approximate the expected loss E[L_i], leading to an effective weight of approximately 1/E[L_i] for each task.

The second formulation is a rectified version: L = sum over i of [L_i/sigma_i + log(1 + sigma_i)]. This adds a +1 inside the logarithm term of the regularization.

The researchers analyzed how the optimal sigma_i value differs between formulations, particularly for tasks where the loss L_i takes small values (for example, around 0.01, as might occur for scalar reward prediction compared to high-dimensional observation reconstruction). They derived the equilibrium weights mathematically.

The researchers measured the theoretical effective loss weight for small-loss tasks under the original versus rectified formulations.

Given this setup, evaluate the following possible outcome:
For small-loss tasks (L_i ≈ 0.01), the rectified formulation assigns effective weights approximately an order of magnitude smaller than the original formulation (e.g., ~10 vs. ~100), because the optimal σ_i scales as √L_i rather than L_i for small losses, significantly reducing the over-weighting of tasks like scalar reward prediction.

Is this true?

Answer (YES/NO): YES